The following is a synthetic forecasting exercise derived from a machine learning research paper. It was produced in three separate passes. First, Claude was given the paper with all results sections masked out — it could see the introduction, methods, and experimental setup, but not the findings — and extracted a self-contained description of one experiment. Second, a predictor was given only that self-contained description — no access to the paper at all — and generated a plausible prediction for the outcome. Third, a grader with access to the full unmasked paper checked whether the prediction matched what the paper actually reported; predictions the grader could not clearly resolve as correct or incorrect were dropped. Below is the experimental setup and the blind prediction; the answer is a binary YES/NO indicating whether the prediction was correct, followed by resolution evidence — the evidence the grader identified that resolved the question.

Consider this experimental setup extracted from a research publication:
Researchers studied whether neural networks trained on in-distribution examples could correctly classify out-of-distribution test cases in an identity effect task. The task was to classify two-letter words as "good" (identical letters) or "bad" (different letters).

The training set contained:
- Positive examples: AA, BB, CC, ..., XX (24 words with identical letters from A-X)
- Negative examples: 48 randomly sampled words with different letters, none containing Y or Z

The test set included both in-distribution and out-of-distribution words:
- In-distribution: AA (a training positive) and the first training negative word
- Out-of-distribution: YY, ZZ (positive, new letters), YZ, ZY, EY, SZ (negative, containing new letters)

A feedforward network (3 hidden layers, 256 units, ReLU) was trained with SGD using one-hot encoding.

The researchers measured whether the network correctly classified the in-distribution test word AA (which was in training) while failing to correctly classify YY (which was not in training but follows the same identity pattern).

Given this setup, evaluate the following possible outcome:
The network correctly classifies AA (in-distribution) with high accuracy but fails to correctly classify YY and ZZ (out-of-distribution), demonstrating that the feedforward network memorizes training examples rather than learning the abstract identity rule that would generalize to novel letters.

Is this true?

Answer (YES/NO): YES